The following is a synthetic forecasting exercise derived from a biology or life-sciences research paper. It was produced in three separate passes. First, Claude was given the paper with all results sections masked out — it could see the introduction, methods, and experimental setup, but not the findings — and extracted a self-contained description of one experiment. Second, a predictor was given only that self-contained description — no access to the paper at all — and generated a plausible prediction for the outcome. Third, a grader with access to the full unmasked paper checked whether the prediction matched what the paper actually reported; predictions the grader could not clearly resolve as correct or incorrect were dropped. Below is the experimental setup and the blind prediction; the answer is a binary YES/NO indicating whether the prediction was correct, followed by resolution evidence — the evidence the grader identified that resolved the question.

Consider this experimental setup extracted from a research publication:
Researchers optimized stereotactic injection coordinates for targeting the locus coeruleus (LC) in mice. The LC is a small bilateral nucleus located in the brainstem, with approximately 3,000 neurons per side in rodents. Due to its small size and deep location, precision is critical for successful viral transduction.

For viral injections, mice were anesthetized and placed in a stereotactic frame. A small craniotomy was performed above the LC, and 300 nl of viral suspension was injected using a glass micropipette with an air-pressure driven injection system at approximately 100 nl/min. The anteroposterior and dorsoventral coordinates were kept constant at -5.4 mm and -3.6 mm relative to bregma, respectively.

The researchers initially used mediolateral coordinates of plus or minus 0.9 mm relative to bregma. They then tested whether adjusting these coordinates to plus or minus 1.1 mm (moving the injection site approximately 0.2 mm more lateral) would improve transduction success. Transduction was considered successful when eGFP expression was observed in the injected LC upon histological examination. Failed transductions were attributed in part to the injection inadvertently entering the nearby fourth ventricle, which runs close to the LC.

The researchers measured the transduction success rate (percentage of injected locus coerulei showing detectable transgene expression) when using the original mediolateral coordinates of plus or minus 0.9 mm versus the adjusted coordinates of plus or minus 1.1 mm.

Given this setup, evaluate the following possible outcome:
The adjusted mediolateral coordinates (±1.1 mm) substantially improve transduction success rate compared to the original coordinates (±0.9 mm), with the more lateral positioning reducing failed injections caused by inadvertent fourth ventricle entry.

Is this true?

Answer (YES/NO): YES